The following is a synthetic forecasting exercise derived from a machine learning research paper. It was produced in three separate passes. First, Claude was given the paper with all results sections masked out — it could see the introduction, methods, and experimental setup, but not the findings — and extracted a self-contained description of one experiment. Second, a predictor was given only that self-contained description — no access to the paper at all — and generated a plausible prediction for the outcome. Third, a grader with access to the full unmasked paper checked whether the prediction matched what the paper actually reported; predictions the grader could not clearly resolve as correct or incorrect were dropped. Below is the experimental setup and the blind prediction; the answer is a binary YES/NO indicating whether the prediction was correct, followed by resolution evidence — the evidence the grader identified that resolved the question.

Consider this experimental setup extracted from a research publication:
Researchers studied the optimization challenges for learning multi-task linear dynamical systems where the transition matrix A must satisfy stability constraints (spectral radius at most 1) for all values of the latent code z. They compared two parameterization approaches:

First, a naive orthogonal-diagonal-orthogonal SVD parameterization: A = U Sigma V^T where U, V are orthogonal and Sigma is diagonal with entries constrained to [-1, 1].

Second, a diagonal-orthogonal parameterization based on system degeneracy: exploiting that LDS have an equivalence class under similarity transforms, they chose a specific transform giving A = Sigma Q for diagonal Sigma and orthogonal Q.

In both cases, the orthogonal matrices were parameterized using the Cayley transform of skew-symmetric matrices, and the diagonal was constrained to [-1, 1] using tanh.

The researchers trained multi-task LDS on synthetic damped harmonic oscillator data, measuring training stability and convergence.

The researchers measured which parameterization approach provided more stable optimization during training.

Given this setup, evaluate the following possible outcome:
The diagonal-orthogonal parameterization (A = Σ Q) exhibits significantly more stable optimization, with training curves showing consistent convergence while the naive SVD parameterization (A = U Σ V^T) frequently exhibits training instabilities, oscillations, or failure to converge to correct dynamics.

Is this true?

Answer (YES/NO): NO